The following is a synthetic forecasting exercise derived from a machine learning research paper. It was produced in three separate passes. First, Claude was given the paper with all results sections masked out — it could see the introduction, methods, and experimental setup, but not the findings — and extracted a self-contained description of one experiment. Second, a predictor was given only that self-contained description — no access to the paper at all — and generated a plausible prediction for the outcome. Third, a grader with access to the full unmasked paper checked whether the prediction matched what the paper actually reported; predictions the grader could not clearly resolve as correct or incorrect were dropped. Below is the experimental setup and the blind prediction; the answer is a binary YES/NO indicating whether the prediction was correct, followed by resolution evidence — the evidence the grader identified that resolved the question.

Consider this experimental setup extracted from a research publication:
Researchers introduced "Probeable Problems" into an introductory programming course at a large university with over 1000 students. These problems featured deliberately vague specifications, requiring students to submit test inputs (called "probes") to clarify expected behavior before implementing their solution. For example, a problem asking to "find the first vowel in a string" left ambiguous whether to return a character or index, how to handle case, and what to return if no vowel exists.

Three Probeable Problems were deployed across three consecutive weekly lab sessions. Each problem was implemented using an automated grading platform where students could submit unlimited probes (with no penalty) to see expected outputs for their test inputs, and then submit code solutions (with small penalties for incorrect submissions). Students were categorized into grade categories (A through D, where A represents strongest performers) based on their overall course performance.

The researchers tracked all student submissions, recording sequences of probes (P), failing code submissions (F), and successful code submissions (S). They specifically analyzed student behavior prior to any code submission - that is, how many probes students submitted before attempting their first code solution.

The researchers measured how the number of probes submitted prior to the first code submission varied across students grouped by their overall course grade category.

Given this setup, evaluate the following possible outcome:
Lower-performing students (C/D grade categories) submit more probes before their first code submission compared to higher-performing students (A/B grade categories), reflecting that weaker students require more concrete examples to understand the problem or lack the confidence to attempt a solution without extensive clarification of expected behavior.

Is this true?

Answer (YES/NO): NO